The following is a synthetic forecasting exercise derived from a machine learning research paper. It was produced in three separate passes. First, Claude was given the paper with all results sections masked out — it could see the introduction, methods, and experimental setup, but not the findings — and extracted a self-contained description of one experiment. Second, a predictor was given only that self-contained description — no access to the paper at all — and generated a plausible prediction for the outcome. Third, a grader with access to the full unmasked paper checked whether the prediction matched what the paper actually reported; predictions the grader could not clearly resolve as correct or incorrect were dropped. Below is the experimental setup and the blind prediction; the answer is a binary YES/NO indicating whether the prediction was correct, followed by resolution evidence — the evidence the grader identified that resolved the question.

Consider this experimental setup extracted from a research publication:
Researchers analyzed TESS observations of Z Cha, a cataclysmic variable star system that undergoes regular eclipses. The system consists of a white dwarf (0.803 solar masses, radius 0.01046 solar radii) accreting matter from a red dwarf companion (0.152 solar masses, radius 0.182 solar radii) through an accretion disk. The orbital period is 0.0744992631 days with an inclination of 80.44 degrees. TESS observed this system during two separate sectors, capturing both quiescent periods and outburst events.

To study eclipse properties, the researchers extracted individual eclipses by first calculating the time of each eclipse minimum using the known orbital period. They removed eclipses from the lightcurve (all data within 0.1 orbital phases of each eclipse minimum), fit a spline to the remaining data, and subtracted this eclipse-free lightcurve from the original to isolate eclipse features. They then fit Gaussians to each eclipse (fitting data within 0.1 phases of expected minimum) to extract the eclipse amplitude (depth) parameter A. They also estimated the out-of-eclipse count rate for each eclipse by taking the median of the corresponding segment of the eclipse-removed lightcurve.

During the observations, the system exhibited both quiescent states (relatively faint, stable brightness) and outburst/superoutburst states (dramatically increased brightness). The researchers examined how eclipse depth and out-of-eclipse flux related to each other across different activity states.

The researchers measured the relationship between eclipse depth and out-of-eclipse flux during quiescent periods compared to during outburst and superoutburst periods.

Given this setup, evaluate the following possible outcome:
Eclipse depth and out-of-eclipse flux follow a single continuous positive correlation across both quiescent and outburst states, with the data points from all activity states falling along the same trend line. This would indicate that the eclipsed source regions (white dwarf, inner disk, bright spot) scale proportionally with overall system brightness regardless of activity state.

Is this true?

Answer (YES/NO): NO